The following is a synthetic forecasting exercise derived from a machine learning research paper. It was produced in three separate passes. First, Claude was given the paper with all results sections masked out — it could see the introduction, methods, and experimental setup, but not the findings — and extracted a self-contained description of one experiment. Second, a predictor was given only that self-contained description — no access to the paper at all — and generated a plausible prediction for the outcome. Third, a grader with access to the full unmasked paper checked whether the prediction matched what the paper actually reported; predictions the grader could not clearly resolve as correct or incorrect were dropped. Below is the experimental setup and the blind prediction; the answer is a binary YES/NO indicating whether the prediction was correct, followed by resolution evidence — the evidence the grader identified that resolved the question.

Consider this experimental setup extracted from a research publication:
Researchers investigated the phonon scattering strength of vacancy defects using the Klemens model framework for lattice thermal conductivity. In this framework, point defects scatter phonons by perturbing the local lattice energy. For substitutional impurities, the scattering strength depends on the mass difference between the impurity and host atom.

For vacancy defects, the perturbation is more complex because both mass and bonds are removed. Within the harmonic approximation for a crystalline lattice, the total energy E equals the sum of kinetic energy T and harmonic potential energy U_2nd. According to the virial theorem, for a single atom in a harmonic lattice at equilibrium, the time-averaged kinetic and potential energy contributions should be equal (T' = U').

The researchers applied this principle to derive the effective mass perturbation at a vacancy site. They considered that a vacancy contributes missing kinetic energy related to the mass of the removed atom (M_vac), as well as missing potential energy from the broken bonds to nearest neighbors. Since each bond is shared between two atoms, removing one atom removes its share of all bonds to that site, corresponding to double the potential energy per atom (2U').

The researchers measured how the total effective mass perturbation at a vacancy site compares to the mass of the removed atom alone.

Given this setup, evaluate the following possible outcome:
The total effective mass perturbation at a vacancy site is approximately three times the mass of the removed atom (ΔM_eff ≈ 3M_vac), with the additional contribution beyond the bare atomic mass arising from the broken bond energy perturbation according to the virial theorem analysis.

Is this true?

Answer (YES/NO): YES